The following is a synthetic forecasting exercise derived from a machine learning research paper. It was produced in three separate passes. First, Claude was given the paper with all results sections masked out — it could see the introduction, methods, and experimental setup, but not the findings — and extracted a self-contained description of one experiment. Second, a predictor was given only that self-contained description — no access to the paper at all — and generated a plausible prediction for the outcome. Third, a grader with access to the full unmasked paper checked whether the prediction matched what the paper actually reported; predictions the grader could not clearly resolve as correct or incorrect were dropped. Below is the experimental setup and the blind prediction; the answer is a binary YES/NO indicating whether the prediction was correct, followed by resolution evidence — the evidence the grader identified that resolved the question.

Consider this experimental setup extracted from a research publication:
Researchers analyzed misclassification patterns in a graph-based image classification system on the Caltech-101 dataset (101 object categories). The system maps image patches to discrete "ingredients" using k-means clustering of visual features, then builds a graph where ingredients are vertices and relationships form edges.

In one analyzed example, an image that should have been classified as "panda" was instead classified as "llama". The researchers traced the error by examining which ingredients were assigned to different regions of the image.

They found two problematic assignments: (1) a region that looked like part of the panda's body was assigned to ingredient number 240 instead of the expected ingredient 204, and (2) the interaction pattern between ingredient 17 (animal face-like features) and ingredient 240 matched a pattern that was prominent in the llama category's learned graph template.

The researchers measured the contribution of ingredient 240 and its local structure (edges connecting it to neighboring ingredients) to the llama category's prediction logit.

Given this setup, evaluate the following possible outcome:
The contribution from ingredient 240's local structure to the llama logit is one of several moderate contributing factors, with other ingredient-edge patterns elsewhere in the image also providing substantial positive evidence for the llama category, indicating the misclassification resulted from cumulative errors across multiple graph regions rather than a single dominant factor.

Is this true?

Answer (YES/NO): NO